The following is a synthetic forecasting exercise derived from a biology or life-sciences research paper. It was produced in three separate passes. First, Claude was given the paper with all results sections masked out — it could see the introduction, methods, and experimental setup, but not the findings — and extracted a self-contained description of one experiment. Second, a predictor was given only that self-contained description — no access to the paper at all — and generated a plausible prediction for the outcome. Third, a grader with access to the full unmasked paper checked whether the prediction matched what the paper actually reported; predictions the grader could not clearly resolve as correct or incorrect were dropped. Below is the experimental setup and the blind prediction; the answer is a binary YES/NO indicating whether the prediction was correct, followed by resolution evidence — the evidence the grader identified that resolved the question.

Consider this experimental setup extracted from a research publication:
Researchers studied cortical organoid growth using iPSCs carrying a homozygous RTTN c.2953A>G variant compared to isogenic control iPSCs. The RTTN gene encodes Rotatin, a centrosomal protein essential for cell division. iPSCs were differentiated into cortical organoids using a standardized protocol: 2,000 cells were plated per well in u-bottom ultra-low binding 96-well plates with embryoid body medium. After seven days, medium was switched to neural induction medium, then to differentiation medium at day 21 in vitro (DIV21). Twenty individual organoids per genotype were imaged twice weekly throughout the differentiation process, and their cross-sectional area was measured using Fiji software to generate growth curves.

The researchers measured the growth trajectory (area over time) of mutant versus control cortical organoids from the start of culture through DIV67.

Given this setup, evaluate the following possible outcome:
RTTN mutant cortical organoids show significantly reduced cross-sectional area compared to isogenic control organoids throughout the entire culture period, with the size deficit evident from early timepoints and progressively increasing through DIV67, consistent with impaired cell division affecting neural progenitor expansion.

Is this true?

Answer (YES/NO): NO